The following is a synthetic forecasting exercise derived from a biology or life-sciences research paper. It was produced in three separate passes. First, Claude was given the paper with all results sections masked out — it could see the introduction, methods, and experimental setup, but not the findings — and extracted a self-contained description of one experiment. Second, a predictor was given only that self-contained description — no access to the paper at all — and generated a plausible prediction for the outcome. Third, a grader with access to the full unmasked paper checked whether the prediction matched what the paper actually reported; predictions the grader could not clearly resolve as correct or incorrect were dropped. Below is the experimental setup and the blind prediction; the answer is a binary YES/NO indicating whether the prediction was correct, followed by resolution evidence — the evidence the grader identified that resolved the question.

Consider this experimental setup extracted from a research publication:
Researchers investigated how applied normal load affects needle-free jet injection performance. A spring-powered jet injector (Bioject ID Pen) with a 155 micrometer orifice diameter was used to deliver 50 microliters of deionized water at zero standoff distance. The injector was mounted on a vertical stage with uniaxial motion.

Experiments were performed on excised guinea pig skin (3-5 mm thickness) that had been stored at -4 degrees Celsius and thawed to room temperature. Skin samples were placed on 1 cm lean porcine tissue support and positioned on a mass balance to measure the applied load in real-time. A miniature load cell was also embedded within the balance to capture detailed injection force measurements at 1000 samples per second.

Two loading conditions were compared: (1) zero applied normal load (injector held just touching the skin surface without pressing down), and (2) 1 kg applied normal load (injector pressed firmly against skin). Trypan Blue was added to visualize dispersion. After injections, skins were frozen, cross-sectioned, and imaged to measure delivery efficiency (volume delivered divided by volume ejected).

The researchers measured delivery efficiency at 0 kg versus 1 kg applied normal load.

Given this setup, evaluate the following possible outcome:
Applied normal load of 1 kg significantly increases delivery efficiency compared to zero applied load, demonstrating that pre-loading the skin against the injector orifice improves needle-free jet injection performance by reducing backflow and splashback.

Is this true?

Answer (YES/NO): YES